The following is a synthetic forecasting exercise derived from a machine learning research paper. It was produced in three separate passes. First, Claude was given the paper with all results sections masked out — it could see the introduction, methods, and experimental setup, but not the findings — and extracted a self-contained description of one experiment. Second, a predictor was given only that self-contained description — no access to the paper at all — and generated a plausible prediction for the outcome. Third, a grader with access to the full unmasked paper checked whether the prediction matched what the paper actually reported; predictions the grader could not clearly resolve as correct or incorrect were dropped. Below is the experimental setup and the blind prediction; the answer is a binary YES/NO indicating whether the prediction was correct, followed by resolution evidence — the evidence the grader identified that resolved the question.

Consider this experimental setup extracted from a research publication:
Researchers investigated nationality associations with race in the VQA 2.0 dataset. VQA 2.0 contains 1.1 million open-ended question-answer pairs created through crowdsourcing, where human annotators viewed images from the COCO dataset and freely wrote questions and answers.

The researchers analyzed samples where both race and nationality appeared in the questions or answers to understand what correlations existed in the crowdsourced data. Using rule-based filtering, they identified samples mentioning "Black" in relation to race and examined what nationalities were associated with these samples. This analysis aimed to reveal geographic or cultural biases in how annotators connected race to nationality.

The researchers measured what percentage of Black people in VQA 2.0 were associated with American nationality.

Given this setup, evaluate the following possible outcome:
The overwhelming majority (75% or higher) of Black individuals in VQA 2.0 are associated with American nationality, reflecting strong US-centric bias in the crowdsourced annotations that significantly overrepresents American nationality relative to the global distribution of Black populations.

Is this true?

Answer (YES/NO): NO